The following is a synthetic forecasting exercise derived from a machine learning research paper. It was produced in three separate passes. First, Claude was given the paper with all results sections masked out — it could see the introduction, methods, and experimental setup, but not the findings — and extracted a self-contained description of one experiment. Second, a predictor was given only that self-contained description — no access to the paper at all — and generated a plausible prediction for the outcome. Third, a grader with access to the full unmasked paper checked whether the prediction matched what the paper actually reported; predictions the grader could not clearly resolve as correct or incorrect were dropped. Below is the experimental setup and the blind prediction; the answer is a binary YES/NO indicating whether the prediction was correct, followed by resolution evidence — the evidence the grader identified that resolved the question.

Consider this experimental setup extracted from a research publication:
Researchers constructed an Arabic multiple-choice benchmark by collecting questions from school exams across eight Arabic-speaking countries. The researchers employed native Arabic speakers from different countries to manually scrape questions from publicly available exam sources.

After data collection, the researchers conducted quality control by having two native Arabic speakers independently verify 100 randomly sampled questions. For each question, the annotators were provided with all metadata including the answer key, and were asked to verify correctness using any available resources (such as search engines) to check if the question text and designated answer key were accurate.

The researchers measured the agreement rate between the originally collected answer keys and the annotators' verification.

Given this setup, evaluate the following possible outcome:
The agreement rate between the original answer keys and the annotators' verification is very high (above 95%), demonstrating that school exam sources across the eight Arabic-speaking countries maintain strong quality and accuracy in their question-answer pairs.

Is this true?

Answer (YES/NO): YES